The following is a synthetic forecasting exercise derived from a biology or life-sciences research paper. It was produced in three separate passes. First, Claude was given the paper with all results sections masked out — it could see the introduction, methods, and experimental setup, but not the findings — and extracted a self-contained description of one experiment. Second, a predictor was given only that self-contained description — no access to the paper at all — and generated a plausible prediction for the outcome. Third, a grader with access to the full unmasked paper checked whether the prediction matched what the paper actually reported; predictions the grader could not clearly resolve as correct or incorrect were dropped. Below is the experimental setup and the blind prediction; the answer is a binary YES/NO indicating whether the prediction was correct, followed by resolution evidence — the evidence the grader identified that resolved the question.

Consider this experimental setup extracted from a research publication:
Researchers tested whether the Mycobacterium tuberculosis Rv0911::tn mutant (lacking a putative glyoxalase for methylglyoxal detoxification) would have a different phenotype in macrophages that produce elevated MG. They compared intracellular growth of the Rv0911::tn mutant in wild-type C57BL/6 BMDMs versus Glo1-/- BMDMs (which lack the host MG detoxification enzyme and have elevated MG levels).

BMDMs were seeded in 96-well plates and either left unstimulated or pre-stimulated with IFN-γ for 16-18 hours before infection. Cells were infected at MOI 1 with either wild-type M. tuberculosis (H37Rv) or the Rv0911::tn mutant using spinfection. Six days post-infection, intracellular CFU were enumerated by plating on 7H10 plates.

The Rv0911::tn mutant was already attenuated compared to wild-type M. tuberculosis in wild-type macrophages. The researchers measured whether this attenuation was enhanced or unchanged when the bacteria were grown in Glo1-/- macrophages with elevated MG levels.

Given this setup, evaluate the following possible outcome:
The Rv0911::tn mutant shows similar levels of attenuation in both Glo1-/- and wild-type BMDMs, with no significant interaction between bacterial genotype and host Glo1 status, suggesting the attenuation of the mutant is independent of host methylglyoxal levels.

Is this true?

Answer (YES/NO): NO